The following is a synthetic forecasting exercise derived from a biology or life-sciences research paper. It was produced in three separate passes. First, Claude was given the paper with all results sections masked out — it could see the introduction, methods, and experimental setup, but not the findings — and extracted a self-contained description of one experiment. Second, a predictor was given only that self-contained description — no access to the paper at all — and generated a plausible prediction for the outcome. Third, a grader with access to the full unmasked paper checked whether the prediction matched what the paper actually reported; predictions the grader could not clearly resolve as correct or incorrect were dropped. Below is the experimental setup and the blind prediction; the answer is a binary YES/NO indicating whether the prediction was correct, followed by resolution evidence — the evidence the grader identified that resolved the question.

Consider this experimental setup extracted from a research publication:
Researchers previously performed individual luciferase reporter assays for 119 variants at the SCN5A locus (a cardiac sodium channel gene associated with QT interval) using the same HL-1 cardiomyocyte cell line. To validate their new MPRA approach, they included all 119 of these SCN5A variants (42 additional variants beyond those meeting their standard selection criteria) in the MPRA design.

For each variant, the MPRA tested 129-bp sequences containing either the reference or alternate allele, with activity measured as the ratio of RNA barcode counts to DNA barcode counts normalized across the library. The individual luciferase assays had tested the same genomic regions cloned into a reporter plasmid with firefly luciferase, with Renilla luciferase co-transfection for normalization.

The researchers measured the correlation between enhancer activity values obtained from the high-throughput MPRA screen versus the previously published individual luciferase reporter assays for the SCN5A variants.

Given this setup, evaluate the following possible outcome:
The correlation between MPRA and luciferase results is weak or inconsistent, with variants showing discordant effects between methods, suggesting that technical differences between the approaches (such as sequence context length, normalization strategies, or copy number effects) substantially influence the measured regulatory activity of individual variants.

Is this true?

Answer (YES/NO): NO